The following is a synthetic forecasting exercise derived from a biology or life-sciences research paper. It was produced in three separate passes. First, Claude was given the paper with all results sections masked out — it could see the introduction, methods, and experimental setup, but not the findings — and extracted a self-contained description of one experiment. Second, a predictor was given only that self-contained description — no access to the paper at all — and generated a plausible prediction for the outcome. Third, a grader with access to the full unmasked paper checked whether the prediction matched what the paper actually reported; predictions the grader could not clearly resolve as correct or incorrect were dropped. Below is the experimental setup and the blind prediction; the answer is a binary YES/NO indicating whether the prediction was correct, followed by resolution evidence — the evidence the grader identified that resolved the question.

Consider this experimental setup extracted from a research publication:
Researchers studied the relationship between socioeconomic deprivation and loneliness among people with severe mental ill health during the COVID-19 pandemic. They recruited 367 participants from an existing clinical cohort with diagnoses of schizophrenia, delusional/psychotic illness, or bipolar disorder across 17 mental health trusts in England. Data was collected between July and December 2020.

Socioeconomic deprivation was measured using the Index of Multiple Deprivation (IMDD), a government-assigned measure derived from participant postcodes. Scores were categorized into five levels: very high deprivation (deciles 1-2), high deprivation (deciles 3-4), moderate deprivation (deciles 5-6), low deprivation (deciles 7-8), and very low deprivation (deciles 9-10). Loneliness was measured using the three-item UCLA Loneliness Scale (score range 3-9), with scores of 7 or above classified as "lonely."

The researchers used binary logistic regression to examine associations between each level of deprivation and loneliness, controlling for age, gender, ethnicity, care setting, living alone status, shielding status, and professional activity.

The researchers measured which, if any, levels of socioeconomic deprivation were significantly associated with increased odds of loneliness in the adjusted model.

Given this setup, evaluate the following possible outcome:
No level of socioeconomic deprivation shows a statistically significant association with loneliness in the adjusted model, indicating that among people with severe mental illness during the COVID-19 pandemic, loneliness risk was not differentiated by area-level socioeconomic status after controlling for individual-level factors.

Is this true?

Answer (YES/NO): NO